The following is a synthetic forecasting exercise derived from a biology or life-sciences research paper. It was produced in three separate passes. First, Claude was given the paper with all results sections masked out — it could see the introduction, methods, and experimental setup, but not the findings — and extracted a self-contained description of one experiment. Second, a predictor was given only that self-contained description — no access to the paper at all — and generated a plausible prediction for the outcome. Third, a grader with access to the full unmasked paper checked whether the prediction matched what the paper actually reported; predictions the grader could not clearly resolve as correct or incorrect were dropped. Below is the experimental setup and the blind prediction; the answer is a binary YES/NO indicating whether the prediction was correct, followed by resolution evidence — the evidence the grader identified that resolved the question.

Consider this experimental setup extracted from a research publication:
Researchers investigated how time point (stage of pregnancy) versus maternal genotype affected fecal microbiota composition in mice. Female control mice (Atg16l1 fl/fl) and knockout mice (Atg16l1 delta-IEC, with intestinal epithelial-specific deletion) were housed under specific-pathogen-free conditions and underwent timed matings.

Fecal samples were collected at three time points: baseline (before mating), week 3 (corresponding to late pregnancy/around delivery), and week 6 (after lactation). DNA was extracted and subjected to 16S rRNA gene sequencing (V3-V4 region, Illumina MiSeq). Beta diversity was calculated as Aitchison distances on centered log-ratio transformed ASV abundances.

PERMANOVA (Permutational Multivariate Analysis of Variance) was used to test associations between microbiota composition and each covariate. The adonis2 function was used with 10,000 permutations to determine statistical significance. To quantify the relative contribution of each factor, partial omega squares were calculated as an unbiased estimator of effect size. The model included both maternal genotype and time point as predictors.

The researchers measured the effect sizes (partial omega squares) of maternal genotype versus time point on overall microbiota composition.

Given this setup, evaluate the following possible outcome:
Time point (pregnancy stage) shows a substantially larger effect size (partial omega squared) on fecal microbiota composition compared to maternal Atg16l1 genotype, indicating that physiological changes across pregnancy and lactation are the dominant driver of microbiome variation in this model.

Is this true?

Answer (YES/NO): YES